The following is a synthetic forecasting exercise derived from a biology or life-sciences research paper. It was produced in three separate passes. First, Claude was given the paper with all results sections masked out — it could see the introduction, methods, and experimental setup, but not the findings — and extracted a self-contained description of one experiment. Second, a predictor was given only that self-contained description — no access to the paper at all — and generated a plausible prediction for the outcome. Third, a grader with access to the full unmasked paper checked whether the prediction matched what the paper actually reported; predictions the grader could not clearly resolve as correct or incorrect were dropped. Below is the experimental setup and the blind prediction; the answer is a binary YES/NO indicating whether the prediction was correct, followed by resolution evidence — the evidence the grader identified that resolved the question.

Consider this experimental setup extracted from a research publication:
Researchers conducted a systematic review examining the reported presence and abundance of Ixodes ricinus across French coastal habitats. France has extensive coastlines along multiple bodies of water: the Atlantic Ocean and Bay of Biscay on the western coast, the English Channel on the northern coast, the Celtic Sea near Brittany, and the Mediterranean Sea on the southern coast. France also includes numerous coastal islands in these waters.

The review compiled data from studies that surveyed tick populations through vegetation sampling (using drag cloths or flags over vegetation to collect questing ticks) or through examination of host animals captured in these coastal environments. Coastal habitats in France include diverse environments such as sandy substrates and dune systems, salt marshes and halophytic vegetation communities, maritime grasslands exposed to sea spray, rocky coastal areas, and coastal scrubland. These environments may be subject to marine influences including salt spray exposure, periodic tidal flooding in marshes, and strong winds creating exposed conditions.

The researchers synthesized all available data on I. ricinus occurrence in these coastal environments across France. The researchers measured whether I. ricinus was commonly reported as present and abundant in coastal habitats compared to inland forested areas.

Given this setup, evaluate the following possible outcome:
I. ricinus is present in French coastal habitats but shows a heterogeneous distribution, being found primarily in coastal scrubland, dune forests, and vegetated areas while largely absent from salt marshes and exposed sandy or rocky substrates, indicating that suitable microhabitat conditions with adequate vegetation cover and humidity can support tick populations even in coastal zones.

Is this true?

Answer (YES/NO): NO